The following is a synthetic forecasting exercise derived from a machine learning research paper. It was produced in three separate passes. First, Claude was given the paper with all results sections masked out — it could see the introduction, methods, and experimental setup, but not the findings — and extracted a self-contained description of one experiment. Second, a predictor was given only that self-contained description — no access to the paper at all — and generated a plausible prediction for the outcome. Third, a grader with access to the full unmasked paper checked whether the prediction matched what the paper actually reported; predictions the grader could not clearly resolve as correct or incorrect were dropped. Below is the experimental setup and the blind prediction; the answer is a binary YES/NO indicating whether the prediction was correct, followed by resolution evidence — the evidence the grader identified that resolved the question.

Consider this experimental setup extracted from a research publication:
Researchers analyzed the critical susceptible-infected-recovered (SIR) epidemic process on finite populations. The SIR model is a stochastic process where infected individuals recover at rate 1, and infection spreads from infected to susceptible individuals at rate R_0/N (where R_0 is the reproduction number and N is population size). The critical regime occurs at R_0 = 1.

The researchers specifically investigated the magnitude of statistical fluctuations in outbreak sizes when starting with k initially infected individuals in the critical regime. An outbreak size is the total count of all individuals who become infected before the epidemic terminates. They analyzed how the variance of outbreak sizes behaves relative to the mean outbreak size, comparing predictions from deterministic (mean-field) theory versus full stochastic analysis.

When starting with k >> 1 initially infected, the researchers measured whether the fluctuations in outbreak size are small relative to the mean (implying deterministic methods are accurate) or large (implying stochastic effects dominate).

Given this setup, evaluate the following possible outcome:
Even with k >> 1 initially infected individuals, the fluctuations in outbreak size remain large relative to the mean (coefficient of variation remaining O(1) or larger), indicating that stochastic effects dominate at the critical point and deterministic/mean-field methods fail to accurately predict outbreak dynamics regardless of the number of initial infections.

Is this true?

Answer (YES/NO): NO